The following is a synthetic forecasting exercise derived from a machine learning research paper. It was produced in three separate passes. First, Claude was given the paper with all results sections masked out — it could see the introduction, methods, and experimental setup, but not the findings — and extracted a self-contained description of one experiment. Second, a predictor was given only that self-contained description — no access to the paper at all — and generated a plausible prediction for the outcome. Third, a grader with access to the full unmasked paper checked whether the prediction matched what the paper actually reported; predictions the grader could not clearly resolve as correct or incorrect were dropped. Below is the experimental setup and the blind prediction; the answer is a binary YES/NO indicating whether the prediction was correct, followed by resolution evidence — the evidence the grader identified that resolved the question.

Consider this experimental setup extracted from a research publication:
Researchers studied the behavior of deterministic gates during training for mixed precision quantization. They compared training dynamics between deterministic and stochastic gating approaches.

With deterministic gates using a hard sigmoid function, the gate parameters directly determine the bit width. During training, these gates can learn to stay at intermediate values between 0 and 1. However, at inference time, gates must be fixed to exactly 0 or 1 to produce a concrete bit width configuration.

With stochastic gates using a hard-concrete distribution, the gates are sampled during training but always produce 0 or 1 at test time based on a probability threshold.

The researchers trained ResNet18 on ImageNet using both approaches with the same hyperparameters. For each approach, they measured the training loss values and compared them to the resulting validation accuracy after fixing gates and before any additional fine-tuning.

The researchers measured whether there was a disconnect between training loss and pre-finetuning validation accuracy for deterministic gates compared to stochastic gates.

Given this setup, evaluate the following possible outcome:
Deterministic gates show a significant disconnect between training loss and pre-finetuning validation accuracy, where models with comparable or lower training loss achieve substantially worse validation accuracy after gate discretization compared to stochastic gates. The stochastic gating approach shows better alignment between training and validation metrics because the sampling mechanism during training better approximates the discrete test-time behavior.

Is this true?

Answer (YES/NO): YES